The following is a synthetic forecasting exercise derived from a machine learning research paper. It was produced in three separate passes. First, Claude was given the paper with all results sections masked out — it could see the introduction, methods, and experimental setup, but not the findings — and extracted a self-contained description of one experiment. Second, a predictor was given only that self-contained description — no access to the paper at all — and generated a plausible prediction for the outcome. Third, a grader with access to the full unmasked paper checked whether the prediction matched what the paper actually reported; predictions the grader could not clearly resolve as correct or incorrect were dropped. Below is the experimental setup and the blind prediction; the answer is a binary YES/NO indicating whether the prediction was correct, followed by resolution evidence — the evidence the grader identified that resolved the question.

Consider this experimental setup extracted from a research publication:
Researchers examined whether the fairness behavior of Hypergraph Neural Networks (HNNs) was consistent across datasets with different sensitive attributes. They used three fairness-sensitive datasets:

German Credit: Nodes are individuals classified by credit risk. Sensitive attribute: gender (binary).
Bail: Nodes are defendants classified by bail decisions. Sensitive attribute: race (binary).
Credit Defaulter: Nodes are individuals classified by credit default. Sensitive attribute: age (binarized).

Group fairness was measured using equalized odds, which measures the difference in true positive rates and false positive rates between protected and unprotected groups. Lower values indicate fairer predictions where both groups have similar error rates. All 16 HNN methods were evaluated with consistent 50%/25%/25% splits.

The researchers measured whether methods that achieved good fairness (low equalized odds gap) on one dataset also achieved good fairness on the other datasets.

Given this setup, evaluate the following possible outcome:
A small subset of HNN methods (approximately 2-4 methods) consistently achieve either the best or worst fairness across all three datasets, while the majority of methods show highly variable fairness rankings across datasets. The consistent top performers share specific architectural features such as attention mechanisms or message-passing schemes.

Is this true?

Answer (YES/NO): NO